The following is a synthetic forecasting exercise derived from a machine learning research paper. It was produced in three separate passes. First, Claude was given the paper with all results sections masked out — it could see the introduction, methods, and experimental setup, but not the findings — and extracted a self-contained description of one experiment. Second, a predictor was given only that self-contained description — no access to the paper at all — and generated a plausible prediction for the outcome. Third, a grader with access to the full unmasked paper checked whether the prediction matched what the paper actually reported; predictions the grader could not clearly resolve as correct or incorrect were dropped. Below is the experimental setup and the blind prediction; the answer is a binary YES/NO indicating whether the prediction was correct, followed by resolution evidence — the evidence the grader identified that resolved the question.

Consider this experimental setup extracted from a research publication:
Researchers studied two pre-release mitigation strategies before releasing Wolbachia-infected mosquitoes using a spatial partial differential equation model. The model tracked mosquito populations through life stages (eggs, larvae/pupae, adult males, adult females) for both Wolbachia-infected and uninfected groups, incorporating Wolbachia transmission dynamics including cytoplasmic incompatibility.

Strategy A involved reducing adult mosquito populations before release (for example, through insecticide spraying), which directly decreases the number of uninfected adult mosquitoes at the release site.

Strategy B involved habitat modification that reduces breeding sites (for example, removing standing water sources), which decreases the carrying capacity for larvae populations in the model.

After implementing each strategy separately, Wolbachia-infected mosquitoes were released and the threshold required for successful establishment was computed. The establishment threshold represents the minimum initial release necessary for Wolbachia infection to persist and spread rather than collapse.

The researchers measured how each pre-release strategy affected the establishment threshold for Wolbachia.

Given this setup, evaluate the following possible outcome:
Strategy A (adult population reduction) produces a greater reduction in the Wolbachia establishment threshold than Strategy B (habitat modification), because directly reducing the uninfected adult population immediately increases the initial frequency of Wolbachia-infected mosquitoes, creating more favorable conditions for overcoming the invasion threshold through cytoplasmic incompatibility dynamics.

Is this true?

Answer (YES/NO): YES